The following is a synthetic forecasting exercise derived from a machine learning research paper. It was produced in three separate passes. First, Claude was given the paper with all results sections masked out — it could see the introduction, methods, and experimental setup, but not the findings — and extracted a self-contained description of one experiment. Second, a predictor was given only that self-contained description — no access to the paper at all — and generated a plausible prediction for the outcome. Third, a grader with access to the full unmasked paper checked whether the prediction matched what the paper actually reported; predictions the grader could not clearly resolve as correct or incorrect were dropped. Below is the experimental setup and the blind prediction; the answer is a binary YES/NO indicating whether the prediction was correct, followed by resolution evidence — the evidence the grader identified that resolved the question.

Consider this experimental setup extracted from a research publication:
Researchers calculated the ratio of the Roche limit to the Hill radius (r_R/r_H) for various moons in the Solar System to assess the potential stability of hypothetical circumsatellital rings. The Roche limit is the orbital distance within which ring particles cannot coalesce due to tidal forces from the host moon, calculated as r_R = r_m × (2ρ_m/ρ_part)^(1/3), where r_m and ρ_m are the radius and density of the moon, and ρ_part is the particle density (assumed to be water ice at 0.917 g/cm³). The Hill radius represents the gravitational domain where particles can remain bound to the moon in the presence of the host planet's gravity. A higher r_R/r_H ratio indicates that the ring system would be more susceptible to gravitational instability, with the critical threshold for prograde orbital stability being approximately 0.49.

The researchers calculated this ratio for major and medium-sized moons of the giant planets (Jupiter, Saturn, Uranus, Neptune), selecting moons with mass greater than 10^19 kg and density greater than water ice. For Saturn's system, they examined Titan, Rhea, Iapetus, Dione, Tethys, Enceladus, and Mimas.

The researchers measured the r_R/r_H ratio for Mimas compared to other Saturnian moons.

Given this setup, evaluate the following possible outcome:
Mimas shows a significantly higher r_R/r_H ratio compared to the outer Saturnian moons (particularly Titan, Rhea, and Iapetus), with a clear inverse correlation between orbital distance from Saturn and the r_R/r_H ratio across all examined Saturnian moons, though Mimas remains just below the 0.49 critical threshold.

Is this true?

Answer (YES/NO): NO